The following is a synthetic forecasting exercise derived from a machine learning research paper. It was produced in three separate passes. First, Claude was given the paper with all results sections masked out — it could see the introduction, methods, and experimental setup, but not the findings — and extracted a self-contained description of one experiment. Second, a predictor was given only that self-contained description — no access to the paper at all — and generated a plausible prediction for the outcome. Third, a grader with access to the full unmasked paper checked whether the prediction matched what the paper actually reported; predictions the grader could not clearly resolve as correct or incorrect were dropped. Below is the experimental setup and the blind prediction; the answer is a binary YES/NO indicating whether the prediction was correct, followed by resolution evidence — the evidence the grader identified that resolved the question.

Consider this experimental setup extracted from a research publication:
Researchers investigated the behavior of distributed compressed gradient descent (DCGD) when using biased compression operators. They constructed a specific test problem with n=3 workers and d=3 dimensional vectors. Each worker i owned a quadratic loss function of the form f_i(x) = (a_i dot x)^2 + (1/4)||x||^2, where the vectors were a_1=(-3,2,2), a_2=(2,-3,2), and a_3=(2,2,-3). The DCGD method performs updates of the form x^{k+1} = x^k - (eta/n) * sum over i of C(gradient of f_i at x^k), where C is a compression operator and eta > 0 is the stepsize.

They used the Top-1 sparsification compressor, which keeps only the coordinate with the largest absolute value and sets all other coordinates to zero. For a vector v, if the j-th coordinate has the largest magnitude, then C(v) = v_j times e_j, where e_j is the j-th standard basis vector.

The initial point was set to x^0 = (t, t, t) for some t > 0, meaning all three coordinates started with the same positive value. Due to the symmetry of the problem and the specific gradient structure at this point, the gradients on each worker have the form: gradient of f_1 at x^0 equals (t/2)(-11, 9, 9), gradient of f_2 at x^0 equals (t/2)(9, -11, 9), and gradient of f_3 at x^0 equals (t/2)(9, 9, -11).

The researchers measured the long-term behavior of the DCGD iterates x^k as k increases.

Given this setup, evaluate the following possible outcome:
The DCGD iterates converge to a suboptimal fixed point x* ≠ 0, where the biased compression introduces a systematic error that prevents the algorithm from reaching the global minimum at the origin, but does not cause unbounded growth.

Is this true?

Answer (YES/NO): NO